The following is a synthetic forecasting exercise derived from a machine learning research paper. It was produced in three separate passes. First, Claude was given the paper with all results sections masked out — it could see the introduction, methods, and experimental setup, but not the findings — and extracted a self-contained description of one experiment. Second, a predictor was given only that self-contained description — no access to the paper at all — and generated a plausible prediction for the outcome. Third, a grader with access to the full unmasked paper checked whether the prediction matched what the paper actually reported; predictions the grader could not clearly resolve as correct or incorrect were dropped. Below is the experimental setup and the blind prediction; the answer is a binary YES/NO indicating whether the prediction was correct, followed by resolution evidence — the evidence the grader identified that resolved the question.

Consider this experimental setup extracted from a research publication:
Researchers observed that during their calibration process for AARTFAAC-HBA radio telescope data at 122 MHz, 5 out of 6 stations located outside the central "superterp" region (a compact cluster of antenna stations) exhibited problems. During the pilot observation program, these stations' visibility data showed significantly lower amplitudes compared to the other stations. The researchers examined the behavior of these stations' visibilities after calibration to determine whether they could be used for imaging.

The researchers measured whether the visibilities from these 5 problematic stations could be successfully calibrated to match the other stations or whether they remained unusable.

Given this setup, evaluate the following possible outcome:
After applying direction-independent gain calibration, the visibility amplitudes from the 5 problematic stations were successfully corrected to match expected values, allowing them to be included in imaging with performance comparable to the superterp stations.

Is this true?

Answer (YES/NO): NO